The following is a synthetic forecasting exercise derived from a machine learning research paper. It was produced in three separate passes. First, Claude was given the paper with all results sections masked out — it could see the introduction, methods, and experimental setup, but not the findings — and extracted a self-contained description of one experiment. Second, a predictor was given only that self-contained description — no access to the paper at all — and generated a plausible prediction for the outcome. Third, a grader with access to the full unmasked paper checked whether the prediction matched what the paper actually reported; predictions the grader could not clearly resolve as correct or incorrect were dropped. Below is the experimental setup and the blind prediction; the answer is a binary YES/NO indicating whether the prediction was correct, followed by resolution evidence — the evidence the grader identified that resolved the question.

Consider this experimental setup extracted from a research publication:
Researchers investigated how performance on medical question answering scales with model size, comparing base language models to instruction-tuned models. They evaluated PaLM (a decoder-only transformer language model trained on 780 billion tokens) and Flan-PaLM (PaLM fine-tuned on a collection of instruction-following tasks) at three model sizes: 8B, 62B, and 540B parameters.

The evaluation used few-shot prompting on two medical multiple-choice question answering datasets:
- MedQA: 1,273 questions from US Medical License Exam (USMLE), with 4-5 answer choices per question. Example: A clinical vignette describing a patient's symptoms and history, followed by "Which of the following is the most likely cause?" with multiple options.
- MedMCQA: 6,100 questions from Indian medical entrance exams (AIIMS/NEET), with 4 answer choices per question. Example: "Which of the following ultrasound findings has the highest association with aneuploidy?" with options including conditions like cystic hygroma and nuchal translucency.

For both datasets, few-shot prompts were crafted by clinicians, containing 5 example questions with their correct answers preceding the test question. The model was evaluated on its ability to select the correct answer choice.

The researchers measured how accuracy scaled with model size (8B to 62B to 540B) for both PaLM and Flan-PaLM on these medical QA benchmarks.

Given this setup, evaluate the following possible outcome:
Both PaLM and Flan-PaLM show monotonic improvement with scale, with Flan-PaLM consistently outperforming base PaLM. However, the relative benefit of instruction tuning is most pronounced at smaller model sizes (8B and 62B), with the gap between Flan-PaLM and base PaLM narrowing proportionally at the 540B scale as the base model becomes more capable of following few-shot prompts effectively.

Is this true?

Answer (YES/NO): YES